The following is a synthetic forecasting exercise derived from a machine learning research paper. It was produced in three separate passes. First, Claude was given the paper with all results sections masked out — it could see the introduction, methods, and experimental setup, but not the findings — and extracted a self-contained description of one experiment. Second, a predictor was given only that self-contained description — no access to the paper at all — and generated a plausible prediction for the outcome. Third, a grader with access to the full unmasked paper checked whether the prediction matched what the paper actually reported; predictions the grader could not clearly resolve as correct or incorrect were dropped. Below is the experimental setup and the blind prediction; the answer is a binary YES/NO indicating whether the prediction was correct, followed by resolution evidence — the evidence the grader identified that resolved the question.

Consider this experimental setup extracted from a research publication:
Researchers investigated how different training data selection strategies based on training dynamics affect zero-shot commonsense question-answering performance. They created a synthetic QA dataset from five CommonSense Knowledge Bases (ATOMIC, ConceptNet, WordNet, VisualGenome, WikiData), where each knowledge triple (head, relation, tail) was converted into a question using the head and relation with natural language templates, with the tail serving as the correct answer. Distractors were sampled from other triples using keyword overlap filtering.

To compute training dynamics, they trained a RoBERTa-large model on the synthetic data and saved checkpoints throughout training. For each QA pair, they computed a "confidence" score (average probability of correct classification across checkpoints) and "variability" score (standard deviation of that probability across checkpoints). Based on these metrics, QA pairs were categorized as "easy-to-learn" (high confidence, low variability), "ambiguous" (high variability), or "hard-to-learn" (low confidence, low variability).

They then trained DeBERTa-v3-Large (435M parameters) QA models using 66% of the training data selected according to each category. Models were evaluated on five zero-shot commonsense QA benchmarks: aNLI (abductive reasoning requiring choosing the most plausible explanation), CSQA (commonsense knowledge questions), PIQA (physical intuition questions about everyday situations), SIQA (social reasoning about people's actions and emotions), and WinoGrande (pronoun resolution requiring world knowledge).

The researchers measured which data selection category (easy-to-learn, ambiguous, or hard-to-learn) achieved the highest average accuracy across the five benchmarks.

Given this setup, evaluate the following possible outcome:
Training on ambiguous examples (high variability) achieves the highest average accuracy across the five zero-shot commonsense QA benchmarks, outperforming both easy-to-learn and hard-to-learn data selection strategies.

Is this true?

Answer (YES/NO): YES